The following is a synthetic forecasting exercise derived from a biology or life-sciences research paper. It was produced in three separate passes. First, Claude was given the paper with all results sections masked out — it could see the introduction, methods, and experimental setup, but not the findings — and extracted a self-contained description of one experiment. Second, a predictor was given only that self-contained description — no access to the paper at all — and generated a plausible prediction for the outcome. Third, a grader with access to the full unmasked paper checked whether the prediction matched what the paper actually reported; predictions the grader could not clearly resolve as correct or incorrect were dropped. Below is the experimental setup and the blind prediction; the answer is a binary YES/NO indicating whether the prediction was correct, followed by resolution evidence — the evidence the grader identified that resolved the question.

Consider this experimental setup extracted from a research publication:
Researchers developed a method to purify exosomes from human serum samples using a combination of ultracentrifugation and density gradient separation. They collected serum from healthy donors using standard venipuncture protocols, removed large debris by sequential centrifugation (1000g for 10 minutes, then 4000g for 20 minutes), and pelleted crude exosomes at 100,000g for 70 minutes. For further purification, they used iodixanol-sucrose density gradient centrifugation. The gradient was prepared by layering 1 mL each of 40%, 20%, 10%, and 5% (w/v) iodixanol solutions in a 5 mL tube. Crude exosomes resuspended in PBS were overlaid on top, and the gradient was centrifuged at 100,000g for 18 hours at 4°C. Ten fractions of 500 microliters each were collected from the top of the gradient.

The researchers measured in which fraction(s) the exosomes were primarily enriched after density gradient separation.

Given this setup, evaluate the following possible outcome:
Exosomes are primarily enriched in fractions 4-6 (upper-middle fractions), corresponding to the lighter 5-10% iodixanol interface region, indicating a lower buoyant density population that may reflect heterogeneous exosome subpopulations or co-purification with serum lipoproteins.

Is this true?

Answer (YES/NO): NO